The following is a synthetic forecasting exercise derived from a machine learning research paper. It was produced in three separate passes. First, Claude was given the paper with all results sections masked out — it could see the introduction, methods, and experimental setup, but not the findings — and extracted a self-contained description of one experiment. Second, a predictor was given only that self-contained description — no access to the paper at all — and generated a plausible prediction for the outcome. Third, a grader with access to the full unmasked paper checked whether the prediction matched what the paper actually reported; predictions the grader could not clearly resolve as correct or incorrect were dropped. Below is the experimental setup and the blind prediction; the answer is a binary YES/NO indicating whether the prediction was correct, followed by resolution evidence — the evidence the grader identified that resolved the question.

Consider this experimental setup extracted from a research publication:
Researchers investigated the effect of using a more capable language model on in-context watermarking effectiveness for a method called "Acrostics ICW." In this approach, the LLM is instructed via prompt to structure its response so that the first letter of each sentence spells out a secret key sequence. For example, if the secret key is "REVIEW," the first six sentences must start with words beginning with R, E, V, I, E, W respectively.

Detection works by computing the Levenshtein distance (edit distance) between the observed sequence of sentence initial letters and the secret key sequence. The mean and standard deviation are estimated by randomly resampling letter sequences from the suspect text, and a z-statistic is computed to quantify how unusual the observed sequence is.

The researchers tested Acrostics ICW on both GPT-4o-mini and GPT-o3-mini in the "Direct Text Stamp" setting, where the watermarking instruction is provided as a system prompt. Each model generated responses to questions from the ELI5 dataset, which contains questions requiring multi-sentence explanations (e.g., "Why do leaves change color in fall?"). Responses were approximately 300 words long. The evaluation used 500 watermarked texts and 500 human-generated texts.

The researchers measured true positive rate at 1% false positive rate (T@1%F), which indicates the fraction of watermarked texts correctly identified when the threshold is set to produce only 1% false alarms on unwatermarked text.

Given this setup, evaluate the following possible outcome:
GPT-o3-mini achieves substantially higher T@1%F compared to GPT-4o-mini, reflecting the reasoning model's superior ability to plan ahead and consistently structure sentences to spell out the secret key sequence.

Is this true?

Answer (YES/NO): YES